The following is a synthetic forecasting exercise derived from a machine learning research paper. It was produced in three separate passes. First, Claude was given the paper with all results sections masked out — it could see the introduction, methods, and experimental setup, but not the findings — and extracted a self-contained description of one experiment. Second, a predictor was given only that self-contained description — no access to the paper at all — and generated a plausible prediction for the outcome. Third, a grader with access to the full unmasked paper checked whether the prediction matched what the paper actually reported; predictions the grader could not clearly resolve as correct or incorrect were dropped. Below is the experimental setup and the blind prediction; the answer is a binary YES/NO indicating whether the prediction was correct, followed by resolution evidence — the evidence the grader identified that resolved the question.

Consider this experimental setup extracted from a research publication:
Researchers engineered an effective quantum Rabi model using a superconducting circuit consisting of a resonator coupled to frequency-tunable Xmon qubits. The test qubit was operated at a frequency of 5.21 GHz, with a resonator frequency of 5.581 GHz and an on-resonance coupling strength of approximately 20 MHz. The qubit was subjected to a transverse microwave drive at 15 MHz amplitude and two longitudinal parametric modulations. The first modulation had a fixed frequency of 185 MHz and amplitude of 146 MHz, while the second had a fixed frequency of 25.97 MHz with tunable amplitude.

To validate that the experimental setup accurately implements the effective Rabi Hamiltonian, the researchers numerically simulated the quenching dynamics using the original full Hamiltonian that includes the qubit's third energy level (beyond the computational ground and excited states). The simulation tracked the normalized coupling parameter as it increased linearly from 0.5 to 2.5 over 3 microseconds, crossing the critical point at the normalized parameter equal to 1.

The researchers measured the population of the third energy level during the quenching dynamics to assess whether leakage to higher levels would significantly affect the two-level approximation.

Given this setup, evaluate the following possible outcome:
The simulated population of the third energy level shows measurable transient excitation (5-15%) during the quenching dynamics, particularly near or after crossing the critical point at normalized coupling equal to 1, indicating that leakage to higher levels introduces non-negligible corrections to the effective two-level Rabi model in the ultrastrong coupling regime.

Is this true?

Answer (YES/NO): NO